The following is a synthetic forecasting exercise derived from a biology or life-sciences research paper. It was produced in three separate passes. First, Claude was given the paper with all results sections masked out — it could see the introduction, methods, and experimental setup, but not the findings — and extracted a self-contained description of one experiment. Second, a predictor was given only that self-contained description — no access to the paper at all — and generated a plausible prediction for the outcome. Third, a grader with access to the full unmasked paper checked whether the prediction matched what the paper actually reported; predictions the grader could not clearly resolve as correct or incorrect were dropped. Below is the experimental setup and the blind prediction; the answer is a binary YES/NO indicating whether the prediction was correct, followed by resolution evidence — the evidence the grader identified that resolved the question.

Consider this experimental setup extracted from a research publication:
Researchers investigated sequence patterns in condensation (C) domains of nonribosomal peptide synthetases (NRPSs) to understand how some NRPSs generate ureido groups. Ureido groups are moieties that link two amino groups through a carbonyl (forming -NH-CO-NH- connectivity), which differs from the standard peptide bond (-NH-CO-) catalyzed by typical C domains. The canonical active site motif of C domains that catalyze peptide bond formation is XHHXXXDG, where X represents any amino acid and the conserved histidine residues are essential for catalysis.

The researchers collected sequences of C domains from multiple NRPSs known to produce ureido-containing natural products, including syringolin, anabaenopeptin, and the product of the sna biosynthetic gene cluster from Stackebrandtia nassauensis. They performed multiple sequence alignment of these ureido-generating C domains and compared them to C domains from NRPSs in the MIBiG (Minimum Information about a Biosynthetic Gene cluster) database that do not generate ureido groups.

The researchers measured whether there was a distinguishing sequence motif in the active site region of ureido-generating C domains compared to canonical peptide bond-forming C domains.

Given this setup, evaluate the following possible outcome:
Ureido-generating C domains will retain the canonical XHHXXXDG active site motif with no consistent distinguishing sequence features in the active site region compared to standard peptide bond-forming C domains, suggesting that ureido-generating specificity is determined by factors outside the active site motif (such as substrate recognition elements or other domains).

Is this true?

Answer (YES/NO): NO